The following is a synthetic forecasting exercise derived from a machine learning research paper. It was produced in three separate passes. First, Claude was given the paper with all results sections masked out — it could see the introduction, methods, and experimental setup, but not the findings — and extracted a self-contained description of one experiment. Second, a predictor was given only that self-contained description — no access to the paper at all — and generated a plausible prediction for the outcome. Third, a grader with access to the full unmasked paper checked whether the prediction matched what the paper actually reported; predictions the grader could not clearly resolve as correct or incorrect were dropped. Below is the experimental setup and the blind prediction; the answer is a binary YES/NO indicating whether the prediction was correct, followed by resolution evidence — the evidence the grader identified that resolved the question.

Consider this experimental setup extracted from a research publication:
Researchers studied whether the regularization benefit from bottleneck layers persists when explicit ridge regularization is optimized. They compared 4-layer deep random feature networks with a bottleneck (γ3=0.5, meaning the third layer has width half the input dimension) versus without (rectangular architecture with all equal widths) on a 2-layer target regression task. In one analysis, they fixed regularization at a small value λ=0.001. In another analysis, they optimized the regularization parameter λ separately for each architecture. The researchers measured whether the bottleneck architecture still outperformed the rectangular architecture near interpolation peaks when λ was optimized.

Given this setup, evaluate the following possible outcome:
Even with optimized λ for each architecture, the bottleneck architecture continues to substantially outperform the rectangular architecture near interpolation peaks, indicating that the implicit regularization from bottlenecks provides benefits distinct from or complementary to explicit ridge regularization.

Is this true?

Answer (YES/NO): NO